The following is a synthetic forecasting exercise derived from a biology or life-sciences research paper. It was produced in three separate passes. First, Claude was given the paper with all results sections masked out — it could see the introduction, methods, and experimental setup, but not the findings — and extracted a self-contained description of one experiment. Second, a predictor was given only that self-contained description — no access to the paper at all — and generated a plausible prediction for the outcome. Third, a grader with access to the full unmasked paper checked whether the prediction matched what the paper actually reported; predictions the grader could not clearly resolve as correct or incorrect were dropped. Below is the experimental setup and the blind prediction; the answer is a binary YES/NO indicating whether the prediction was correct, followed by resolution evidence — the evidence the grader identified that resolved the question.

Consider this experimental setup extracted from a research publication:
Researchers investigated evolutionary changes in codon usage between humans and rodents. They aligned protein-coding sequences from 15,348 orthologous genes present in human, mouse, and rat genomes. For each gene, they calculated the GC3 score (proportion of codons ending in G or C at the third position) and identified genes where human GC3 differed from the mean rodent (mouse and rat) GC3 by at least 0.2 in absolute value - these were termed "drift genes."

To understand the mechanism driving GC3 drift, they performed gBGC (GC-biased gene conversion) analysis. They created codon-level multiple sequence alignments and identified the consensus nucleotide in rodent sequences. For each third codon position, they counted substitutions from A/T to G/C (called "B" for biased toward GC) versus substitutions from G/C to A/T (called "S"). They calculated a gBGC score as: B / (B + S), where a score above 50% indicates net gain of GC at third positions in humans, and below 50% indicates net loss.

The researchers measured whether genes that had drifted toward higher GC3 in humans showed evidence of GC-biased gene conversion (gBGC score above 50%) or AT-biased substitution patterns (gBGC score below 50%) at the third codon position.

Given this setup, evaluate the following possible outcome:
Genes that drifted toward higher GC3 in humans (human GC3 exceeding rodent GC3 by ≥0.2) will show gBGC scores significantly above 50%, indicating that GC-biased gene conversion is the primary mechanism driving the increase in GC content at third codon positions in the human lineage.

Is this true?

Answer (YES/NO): YES